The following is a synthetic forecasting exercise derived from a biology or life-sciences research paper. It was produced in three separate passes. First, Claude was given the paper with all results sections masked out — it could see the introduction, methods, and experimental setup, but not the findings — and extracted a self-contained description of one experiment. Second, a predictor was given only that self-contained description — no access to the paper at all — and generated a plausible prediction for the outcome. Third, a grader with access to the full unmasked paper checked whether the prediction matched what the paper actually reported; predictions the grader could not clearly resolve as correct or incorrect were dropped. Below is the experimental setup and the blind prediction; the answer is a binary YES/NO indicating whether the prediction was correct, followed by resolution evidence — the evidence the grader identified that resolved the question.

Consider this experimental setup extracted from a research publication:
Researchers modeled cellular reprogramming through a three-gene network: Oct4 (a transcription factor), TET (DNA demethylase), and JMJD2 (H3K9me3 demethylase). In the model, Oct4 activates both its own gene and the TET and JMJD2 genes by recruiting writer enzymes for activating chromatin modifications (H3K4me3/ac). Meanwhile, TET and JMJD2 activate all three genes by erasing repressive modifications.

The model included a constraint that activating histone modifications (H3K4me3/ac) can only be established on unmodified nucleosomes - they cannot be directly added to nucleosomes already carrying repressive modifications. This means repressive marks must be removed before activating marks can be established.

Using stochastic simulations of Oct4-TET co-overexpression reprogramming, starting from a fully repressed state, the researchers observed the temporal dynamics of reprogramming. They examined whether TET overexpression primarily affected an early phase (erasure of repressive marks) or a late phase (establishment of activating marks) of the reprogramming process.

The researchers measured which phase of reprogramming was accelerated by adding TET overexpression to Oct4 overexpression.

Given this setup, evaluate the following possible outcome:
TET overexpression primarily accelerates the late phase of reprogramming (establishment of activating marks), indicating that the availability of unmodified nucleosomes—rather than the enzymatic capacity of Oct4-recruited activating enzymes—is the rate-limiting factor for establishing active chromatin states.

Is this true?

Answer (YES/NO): NO